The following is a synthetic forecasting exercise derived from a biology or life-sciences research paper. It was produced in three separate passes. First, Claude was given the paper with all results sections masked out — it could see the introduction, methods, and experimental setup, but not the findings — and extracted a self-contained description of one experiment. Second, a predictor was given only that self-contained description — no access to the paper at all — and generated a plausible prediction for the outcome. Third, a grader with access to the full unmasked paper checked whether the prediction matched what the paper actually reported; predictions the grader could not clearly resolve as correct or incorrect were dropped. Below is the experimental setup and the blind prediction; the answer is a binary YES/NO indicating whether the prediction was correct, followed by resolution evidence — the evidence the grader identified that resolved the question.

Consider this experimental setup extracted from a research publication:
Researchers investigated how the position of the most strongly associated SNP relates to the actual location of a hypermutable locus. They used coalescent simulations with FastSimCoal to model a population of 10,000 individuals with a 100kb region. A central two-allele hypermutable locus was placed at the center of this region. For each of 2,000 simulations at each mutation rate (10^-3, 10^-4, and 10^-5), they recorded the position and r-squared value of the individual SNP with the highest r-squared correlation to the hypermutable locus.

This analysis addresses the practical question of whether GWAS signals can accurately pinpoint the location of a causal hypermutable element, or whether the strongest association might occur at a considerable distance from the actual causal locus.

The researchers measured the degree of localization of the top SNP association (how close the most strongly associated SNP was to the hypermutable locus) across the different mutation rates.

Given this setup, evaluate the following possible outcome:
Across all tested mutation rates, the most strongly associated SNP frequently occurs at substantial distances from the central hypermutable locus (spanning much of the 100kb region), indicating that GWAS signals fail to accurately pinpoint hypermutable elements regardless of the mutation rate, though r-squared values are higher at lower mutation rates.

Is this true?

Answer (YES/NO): NO